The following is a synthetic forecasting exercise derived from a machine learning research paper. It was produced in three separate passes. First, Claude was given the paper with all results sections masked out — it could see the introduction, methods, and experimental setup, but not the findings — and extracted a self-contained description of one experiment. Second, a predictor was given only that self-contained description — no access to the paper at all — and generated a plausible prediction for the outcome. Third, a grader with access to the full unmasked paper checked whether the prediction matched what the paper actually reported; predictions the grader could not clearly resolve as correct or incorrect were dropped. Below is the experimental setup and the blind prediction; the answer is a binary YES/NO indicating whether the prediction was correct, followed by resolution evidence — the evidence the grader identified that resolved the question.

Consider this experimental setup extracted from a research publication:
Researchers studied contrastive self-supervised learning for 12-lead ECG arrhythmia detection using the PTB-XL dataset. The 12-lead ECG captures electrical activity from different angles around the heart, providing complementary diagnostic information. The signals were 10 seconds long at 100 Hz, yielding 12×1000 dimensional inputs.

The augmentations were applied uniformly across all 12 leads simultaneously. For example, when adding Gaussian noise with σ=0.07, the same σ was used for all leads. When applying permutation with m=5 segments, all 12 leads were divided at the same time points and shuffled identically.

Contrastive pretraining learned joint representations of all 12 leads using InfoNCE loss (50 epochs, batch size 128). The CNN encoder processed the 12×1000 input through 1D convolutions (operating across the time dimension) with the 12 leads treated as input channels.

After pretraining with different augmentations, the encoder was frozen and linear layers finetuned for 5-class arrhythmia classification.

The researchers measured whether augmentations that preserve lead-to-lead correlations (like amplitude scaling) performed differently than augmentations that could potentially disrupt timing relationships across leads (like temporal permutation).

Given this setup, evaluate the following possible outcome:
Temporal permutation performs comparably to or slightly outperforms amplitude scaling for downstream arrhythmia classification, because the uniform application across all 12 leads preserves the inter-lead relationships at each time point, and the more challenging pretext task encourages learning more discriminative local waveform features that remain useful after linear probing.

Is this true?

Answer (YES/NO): NO